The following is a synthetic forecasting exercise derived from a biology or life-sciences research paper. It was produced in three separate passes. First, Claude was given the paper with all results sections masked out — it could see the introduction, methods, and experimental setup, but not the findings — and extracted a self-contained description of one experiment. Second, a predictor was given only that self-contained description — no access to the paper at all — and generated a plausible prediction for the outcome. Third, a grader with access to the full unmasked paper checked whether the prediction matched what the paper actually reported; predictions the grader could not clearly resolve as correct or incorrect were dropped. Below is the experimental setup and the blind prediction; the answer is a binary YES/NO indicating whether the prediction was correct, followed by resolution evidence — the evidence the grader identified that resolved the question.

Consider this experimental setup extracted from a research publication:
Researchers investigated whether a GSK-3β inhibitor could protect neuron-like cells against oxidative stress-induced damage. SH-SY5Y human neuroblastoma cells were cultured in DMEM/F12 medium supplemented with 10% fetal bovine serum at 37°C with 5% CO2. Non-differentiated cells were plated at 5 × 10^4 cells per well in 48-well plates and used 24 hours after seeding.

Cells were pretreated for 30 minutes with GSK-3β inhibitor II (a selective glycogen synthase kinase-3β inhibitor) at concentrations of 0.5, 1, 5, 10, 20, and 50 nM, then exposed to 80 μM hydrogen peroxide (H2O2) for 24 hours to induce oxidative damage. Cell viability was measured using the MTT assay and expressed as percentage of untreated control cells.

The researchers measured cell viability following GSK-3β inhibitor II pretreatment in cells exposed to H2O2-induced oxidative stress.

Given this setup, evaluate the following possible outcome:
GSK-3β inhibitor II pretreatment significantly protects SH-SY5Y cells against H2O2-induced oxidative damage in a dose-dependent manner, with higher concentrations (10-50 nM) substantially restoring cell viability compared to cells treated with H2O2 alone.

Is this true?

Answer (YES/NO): NO